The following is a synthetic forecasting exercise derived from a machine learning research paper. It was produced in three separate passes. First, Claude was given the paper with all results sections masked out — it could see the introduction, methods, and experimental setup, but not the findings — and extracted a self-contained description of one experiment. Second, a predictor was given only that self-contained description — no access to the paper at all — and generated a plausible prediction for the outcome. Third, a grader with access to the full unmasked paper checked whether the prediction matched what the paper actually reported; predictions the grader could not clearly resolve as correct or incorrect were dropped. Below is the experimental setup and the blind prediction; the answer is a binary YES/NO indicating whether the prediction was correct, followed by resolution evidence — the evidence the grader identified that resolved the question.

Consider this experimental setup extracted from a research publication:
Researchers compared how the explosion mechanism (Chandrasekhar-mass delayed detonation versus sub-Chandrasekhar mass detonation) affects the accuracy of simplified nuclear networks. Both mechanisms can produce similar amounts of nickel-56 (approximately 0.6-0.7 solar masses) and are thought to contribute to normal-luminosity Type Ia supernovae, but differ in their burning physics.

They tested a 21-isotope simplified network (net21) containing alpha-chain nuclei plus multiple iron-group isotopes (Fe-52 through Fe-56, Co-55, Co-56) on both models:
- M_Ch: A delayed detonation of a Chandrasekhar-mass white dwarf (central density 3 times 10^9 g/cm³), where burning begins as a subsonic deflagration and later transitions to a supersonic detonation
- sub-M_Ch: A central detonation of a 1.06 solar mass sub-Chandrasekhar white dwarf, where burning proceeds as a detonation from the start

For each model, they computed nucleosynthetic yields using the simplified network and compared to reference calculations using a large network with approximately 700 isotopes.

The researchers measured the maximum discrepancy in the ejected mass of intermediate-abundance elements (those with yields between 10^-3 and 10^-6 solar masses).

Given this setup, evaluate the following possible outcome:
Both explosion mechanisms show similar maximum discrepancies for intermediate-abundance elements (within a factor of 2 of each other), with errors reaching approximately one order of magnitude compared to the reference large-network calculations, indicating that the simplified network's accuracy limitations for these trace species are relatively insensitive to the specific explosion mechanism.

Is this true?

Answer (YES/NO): NO